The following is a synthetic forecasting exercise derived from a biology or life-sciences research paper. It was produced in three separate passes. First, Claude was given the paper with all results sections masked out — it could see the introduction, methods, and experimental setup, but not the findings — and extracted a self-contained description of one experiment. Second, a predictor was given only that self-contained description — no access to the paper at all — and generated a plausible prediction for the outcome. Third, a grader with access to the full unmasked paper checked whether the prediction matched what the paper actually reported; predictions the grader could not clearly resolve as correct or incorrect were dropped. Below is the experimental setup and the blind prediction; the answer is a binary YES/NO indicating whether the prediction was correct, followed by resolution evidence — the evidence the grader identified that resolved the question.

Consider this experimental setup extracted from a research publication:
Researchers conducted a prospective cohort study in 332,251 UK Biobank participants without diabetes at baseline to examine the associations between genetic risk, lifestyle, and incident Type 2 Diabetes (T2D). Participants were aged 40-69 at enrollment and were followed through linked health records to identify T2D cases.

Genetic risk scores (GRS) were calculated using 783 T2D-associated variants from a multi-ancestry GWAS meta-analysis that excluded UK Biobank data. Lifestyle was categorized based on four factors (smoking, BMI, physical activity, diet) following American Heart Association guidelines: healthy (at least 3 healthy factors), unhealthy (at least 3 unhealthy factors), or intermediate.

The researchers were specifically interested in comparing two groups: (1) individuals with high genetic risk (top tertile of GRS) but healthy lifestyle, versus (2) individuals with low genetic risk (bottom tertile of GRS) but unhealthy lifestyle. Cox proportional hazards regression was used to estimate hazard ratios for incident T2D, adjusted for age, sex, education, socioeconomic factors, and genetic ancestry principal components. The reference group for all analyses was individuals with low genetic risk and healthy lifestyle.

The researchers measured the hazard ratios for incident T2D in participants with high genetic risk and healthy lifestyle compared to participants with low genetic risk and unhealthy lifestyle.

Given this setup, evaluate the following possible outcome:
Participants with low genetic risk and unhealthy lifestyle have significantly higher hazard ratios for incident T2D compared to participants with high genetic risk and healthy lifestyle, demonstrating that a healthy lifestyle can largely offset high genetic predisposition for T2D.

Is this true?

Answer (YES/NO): YES